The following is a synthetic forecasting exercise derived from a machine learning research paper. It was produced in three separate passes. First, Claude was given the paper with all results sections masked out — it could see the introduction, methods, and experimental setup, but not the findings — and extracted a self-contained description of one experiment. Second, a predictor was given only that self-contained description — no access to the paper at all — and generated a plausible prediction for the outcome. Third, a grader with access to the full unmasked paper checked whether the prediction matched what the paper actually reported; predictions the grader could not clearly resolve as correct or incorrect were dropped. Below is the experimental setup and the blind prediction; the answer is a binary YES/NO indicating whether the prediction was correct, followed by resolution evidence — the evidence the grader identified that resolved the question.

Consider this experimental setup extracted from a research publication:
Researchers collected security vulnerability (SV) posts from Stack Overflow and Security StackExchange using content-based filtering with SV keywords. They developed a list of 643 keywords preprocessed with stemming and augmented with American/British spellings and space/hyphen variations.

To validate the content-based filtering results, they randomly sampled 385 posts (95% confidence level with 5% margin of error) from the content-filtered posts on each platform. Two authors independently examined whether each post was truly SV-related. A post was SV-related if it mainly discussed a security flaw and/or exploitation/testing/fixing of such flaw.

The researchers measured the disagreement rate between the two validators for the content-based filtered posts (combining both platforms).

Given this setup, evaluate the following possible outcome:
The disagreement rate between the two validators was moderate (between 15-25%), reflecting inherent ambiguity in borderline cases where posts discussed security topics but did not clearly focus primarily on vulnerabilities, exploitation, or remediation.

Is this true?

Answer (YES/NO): NO